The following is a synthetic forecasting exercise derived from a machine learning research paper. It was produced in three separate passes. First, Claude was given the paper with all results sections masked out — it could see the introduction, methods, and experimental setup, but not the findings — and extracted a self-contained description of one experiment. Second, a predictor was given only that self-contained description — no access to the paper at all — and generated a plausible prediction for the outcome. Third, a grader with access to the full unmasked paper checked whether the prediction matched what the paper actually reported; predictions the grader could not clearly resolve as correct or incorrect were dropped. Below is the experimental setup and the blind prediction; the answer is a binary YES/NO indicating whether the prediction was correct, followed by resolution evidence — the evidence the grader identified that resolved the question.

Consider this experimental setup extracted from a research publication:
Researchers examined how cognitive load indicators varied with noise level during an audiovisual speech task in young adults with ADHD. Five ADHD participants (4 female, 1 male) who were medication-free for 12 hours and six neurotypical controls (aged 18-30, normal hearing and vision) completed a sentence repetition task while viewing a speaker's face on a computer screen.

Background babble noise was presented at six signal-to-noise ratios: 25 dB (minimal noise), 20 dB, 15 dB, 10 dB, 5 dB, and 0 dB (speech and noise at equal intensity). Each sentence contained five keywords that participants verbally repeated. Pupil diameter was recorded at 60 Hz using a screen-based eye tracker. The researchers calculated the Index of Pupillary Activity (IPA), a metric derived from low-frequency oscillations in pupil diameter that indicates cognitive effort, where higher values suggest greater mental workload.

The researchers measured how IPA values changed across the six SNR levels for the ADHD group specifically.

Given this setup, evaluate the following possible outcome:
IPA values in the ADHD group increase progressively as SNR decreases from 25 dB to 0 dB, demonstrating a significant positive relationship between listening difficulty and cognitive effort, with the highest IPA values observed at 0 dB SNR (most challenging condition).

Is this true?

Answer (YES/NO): NO